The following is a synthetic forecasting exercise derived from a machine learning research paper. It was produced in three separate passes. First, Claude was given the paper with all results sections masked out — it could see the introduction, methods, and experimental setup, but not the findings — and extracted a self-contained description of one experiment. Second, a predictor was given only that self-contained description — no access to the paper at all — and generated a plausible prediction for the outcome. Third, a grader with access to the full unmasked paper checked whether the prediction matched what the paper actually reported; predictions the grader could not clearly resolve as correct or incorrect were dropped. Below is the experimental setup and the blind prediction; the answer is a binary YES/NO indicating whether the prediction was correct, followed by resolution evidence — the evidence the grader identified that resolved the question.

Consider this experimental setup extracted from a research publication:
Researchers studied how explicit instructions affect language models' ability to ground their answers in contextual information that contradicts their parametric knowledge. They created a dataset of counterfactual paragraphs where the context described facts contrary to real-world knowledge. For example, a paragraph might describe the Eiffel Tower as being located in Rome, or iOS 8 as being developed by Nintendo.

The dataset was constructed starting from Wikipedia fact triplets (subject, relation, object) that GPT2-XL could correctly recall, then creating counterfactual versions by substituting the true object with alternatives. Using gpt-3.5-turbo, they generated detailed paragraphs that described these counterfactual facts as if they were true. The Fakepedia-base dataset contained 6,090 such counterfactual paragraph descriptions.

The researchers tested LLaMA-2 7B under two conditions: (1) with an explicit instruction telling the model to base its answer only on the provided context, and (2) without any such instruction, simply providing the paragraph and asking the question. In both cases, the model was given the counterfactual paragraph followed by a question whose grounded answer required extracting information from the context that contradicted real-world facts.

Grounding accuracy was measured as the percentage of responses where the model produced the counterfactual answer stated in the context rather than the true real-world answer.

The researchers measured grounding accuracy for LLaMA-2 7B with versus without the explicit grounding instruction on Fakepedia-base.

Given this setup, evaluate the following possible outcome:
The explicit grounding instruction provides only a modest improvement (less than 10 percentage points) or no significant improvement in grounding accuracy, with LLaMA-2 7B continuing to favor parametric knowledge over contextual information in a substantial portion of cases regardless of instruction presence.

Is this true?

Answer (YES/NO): NO